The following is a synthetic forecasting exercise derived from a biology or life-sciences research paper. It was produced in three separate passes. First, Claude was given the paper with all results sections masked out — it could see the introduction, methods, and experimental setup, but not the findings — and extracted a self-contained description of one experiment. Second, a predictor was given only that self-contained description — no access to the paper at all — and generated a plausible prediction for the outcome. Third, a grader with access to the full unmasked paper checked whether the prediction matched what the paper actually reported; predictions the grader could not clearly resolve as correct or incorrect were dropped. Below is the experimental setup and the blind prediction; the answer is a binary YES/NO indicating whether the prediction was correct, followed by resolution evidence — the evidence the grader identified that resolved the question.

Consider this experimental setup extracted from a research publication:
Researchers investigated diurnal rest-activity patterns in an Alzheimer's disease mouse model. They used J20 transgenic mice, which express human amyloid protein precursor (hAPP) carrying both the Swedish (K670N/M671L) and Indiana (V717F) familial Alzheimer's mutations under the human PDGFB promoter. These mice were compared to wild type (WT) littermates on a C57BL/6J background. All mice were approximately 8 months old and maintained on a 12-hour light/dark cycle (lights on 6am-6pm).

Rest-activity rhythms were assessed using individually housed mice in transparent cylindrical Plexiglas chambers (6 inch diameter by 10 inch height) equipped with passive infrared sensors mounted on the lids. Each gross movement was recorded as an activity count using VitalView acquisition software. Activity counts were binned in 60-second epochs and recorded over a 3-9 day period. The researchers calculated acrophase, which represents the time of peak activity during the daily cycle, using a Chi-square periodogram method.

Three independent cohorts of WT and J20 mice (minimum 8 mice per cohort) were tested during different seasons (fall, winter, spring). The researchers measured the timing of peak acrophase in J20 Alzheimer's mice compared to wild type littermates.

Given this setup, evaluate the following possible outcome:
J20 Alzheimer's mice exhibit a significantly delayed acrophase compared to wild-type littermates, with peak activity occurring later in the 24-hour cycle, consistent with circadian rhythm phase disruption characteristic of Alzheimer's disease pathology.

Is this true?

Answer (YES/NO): YES